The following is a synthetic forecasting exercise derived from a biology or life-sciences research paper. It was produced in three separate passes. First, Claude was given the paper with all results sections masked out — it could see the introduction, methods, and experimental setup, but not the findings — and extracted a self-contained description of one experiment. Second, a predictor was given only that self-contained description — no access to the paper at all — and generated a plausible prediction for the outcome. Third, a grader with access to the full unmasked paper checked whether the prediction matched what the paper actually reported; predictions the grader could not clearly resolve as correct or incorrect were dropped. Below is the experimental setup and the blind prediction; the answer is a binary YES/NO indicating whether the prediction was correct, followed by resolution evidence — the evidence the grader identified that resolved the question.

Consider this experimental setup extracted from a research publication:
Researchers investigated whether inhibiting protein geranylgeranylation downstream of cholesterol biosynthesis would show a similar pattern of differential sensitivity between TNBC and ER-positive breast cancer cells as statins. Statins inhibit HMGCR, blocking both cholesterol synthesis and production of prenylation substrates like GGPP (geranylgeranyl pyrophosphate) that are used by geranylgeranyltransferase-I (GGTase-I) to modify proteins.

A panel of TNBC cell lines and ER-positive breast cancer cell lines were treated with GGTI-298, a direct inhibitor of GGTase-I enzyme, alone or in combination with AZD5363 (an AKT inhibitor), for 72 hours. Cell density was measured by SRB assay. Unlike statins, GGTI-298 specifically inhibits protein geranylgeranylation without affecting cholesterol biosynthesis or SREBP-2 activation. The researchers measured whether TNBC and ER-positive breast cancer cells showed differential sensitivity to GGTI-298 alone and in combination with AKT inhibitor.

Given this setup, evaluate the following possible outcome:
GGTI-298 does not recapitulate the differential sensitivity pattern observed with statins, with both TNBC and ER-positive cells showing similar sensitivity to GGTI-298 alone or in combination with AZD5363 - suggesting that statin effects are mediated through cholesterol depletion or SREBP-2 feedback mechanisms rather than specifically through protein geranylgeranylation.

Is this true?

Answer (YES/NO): NO